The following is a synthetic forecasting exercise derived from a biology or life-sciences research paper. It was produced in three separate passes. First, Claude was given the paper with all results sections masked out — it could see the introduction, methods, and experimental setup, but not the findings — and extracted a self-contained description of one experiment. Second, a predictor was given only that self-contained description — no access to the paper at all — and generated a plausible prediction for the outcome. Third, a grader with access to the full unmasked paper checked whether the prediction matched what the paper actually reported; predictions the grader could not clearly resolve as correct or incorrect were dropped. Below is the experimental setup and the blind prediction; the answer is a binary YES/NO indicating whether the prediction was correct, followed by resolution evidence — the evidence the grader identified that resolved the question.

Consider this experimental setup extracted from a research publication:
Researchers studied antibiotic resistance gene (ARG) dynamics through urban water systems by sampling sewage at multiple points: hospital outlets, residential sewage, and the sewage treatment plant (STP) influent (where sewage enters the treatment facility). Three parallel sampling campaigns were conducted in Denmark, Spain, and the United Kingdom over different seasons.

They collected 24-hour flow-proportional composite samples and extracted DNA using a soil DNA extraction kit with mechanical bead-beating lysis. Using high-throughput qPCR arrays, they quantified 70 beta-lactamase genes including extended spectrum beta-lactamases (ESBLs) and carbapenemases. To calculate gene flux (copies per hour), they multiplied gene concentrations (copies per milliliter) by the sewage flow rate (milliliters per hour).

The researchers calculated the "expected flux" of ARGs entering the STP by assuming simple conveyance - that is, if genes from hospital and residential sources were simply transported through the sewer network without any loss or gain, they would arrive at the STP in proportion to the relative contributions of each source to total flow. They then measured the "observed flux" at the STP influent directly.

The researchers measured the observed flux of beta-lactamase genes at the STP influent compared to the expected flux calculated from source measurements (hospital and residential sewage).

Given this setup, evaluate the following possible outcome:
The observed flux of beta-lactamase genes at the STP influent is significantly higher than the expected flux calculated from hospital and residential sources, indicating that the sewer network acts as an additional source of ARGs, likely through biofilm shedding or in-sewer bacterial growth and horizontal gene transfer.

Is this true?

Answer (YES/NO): NO